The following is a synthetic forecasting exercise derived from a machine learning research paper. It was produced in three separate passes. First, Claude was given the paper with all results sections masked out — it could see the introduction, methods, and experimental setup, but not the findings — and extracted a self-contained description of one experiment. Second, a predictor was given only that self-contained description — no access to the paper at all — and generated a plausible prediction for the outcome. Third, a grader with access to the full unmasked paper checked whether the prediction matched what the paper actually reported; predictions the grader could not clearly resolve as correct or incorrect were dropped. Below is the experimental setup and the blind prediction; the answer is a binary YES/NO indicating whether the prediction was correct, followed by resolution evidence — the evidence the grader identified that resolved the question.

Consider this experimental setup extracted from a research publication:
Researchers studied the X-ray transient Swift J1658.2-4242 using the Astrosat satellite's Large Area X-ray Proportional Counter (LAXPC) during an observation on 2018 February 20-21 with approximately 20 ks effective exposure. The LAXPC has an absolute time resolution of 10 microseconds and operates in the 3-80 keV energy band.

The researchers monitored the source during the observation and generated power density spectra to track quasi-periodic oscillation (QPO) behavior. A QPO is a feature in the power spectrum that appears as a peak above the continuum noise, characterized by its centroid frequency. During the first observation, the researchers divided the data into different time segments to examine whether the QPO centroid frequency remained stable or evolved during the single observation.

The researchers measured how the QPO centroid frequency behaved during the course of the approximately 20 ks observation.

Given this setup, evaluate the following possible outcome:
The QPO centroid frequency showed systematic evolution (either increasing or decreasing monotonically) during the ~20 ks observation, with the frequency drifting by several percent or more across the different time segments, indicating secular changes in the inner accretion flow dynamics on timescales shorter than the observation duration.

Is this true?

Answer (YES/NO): YES